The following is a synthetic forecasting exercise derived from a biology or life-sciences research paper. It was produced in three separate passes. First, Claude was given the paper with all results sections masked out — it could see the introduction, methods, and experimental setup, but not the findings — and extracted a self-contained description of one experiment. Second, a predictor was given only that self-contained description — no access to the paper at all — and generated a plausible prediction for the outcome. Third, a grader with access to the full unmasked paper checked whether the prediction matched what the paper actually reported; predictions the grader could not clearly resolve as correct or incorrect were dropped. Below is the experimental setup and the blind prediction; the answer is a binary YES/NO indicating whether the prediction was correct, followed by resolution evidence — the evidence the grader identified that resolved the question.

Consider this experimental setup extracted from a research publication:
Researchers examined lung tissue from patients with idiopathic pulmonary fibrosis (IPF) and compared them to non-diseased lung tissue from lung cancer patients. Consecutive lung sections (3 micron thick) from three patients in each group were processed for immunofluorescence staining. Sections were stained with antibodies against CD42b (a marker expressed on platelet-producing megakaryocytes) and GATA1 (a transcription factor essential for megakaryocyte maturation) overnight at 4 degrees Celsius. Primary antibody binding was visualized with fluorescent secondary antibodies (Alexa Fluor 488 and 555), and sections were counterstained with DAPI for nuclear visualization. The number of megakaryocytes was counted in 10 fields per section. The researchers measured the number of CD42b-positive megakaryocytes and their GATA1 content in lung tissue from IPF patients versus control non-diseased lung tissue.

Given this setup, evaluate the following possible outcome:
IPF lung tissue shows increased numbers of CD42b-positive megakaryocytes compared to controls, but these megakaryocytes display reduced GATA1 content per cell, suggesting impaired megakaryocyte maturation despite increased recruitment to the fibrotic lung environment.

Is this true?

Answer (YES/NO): NO